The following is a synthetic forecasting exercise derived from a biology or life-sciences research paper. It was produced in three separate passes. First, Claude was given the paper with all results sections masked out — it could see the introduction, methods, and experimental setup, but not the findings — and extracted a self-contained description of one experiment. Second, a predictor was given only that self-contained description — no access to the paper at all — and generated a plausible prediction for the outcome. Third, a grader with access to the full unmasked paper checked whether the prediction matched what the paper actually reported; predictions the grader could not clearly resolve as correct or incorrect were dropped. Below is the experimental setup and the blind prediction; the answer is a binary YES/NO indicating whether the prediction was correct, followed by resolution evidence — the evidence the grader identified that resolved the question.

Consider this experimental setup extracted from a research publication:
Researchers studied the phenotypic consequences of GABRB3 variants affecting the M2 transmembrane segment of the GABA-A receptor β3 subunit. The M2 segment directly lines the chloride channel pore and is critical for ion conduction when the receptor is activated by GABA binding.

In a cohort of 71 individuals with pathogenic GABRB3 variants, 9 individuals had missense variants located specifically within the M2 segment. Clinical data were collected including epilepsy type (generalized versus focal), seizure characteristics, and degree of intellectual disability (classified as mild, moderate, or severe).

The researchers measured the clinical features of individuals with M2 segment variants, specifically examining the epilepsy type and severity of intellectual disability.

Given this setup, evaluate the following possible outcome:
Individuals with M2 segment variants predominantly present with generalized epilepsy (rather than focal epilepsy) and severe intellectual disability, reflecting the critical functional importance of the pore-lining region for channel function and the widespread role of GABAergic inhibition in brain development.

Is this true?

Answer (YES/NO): NO